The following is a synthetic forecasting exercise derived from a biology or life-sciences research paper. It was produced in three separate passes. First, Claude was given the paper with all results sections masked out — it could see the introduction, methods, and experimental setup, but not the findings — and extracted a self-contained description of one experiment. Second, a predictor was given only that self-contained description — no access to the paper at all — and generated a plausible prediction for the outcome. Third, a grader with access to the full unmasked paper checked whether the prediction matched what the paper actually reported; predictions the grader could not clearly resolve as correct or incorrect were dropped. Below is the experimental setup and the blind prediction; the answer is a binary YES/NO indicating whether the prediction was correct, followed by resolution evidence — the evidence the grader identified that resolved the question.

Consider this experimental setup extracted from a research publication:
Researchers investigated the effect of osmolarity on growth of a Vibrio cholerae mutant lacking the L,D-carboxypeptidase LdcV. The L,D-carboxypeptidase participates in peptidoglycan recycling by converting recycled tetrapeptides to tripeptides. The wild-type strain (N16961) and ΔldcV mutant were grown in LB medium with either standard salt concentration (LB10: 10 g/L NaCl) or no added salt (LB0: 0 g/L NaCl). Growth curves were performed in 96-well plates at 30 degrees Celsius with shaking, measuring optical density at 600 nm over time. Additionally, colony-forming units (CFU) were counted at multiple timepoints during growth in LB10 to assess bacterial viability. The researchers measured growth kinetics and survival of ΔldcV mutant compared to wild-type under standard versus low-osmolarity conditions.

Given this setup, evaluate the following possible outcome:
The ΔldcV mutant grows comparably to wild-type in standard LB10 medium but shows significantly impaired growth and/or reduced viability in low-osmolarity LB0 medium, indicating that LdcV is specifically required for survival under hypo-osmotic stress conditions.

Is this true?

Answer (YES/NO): NO